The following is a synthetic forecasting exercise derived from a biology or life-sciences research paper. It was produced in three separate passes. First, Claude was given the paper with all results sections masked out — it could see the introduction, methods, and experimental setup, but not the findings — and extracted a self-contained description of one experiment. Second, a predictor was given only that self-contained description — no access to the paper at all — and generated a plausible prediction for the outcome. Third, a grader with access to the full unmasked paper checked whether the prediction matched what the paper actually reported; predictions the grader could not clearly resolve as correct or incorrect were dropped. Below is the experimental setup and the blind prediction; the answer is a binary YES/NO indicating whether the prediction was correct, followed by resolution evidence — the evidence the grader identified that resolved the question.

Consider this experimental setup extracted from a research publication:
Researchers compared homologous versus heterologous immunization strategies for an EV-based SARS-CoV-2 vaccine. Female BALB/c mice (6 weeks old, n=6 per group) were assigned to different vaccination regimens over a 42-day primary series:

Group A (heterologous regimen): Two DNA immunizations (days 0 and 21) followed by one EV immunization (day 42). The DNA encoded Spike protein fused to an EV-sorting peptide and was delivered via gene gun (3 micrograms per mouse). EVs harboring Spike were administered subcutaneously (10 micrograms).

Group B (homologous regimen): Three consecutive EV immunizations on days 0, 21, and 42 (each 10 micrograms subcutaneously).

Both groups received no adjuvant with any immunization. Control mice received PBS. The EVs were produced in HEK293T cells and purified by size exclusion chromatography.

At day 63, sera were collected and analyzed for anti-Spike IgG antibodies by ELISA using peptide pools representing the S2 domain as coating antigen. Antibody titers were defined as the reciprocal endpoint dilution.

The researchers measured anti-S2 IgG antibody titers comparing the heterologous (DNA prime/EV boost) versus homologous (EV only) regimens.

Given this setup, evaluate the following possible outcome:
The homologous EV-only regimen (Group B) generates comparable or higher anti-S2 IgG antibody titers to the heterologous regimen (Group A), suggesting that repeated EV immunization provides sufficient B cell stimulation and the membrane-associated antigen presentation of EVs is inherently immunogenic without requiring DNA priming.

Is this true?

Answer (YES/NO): YES